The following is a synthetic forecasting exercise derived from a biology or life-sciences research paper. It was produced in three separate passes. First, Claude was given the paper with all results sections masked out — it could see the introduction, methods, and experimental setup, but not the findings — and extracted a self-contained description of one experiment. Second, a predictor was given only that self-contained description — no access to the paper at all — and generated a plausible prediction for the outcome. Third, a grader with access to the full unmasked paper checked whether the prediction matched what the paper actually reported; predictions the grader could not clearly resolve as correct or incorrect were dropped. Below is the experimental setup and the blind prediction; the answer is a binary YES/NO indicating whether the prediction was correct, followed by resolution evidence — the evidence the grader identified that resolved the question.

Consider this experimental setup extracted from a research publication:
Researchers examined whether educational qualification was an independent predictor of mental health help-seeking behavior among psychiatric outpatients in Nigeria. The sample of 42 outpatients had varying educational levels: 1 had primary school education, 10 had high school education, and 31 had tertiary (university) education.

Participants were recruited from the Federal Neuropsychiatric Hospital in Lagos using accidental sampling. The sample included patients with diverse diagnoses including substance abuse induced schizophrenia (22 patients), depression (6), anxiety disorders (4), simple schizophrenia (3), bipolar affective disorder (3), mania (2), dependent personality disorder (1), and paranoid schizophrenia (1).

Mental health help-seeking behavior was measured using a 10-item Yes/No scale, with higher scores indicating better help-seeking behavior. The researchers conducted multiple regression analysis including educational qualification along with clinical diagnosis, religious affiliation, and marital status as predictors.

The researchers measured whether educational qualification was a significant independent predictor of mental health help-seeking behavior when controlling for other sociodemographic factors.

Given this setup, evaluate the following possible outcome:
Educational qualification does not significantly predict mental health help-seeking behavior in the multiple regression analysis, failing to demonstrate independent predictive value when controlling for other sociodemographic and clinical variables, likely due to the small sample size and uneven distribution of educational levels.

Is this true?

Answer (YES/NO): YES